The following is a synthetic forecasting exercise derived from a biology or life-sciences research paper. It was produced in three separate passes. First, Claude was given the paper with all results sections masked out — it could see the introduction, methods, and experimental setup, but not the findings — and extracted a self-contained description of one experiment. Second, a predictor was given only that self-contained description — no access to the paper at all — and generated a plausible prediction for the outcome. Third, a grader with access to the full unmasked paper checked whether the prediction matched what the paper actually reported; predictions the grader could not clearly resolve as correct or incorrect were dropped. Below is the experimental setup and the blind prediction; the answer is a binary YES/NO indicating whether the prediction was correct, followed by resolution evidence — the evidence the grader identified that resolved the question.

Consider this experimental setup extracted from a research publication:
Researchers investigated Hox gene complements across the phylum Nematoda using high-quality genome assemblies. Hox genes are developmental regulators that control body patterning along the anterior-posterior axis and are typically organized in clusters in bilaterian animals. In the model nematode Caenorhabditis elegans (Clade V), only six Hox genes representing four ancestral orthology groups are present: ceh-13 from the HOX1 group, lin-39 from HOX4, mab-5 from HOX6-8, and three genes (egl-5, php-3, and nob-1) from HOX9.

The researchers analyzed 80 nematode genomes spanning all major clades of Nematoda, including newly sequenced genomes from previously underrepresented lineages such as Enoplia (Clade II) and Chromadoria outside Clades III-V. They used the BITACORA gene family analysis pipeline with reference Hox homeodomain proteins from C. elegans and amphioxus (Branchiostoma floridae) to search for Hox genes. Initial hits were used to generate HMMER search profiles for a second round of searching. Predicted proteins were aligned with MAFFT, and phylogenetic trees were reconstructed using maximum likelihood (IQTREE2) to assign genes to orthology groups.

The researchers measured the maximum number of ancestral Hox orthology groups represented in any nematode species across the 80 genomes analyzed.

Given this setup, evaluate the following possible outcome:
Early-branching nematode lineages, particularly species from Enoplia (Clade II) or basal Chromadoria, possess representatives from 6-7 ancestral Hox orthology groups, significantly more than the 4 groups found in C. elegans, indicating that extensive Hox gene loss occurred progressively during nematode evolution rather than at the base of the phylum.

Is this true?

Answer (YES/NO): NO